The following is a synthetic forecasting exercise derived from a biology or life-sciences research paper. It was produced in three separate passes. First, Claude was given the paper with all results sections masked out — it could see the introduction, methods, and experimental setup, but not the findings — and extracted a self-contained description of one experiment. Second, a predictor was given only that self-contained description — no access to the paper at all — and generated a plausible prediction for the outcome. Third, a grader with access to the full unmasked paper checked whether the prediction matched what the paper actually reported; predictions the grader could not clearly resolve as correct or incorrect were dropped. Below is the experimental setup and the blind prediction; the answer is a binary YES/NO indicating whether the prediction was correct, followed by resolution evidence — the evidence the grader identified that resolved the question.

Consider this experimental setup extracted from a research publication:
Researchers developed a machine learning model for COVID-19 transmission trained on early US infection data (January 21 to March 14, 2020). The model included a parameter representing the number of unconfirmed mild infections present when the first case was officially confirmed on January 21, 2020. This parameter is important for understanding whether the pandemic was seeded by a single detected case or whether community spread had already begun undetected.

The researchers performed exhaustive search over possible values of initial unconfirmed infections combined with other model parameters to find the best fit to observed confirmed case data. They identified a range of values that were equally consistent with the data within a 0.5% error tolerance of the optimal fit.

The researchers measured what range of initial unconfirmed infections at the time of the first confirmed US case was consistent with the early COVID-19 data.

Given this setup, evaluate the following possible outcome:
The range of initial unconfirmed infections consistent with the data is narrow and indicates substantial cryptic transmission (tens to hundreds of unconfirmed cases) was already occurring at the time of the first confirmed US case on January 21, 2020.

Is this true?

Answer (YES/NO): NO